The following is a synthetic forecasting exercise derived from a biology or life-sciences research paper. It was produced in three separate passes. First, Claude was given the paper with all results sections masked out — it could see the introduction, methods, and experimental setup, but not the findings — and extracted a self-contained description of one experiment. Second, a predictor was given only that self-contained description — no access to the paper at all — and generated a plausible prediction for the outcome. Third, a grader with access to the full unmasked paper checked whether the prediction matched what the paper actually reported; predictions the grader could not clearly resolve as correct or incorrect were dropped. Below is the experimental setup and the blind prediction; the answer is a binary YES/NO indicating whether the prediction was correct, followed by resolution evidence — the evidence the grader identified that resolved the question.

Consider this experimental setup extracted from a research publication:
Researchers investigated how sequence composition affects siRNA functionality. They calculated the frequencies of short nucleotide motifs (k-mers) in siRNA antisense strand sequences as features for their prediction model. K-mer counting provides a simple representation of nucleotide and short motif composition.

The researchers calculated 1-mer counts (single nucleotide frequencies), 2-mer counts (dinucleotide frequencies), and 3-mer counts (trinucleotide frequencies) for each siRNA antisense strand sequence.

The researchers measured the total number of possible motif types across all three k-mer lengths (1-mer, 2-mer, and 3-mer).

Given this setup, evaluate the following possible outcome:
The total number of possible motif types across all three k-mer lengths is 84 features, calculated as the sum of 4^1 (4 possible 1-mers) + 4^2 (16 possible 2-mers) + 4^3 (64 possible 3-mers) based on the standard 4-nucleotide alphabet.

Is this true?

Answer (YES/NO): YES